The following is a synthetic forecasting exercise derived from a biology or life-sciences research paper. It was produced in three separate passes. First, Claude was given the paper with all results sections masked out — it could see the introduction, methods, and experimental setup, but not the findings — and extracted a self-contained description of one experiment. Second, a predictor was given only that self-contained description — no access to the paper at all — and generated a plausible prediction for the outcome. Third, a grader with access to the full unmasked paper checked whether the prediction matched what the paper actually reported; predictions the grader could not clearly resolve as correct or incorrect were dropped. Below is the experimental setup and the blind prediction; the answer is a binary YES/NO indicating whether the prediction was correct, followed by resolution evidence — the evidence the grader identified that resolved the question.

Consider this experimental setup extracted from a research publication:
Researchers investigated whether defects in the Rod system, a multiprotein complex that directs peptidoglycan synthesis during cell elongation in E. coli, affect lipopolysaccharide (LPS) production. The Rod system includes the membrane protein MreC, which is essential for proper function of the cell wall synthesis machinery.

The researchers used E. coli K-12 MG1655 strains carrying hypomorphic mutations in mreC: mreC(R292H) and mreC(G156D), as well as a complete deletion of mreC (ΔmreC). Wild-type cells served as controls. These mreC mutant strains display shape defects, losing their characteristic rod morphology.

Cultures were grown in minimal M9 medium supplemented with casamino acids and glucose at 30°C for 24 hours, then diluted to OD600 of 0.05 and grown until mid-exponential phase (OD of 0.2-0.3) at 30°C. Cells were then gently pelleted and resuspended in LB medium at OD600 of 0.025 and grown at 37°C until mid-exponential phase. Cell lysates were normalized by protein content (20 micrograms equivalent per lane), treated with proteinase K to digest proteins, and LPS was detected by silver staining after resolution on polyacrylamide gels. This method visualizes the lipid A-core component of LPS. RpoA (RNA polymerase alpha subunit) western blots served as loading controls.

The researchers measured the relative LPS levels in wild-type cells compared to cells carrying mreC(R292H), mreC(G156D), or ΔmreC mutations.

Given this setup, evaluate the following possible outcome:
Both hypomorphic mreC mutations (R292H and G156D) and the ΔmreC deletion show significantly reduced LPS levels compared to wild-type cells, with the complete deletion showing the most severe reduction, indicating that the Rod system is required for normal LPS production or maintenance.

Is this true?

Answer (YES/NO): NO